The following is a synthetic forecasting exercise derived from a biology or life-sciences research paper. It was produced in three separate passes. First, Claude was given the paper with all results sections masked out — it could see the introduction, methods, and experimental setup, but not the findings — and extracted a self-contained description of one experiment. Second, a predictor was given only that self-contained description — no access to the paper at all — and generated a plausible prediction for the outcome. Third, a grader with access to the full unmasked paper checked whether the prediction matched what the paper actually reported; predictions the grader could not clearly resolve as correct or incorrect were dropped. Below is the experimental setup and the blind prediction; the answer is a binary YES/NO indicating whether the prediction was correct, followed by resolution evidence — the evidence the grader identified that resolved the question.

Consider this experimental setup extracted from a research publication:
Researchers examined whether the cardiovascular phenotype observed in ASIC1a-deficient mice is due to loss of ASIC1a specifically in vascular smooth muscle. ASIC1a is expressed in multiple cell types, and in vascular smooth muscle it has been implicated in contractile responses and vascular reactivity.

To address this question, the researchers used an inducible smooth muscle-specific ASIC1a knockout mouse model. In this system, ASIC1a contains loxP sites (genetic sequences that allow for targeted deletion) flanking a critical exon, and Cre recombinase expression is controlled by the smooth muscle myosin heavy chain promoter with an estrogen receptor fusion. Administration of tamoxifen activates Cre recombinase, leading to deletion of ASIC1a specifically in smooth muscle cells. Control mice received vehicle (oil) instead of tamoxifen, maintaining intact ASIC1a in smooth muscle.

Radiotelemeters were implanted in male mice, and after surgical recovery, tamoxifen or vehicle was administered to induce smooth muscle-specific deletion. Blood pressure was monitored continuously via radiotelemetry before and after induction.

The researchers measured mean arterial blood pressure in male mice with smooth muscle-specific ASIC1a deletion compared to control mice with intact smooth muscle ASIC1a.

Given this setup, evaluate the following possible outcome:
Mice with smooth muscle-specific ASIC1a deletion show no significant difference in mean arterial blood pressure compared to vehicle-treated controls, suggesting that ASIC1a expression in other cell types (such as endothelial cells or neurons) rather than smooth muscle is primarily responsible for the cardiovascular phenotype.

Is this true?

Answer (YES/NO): YES